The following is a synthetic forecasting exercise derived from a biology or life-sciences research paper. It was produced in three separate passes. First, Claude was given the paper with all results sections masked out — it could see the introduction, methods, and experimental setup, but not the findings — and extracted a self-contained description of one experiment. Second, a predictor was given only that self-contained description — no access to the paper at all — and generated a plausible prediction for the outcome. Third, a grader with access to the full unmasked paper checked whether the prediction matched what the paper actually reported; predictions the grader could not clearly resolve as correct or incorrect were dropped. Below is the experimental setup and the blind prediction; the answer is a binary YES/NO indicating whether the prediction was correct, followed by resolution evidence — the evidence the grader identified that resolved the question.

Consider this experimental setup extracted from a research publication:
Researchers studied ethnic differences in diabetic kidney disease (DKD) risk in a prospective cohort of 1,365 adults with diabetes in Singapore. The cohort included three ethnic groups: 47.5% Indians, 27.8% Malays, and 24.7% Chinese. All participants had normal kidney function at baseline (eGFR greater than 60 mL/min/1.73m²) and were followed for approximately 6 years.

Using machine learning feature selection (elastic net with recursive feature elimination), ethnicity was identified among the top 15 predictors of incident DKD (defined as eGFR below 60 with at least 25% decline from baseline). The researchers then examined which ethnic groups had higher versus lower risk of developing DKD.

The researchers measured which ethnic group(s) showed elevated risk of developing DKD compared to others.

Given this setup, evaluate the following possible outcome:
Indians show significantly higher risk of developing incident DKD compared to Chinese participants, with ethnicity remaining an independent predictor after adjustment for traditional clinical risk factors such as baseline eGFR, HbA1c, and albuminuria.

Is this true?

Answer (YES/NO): NO